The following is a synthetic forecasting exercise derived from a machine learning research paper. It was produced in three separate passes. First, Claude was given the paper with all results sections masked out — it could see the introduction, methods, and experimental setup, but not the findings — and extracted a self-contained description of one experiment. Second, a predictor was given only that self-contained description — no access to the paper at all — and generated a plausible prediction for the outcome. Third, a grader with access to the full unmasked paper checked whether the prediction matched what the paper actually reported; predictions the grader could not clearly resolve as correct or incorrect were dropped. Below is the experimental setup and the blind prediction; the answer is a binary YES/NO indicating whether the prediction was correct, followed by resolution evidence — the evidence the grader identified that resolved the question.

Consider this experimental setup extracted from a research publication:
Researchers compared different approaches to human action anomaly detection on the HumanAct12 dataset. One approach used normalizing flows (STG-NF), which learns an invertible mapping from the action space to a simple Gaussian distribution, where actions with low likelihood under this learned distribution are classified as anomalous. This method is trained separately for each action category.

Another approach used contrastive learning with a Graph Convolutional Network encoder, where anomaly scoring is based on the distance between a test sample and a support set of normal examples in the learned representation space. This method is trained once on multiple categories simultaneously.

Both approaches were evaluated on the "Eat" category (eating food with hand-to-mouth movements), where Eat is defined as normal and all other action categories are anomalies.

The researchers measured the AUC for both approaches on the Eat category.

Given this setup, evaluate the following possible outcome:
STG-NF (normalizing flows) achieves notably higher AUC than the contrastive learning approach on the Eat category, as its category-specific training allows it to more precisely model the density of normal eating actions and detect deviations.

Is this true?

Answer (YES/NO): NO